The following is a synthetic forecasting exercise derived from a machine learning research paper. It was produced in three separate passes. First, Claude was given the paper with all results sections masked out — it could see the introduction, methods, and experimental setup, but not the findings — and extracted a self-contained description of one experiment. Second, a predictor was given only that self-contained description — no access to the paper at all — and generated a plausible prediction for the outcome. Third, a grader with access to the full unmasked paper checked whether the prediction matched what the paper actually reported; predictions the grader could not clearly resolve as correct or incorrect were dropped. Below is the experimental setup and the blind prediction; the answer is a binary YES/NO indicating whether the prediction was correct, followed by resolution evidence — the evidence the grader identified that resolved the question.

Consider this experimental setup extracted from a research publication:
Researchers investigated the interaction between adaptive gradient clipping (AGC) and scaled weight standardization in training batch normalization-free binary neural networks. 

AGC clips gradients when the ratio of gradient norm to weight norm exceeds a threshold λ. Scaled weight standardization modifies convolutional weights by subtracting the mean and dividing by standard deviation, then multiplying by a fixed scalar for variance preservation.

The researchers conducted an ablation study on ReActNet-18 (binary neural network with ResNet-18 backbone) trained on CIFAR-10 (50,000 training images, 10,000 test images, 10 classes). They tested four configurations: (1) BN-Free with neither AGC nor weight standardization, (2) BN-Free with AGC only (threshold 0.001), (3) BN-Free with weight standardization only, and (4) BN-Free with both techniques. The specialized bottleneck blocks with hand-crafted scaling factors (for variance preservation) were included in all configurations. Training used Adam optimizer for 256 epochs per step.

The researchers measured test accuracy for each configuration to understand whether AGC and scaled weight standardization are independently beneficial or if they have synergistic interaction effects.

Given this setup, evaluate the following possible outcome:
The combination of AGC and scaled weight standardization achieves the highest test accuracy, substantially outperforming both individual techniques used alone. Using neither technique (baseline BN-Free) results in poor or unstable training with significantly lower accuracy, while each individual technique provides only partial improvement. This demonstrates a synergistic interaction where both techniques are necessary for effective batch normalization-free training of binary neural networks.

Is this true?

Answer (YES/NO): NO